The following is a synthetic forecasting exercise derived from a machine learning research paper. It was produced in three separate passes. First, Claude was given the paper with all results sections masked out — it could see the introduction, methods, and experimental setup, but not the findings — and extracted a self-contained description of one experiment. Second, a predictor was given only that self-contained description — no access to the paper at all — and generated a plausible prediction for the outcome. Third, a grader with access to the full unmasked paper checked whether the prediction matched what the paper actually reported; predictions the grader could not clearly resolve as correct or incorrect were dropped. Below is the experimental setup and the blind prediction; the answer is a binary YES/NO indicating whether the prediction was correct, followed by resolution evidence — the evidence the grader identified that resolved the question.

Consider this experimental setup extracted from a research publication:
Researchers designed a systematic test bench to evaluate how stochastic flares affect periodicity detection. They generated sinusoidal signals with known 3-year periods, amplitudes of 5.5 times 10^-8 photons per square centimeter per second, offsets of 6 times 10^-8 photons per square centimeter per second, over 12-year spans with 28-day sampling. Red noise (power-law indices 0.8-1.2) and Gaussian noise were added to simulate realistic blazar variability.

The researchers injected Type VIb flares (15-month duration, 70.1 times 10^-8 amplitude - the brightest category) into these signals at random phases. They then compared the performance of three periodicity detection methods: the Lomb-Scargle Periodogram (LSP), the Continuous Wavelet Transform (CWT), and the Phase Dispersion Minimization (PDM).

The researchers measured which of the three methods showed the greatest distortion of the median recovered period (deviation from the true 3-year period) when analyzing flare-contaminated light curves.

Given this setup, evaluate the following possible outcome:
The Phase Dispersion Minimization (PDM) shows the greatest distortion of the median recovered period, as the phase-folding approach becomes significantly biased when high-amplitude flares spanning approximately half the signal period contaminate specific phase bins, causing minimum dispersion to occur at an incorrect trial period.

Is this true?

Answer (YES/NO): YES